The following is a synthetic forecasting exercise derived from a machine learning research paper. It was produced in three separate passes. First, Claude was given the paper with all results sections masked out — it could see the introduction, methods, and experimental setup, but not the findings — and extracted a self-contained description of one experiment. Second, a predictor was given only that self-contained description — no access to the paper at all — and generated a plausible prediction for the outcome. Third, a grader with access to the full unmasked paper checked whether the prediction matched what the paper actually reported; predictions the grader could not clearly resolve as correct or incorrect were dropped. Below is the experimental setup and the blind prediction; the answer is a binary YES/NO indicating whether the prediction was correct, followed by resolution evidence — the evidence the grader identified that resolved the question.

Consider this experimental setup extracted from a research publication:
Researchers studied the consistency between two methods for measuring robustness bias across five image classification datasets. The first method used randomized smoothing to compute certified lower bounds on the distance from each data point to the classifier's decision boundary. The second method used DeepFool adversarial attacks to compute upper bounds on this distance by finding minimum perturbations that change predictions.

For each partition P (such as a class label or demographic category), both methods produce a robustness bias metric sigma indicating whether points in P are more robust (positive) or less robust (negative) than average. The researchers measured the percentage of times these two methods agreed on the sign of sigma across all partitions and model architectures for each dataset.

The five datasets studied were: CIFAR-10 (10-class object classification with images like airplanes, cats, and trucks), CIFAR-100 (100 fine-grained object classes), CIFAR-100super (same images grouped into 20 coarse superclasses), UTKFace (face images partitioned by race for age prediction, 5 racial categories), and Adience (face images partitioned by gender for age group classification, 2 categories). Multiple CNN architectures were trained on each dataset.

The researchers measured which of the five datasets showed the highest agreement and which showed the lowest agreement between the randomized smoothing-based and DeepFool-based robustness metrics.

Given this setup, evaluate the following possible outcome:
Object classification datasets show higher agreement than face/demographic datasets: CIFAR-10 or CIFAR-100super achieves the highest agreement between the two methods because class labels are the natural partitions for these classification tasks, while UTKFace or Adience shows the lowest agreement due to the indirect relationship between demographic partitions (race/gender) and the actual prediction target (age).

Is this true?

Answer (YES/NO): NO